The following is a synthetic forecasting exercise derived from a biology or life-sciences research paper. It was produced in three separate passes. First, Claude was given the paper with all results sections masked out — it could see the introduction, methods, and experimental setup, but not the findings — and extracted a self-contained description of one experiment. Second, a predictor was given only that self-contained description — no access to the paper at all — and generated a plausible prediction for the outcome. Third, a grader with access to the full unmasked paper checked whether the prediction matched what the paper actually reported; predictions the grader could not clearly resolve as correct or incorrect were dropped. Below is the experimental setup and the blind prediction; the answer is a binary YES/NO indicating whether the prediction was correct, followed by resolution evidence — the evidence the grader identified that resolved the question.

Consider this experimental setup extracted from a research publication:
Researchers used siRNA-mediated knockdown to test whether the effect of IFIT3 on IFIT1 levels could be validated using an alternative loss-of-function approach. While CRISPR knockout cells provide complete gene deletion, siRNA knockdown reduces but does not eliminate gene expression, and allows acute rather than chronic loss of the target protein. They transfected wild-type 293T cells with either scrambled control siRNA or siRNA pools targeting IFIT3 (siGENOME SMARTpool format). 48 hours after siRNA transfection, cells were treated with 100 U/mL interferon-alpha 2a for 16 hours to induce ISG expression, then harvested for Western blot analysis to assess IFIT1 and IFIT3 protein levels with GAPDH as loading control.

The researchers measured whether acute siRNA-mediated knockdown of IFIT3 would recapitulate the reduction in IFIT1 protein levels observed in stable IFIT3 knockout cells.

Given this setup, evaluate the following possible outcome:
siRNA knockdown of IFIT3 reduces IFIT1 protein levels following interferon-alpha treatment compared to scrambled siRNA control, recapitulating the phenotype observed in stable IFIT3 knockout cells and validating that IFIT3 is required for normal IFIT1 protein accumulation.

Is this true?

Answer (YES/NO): YES